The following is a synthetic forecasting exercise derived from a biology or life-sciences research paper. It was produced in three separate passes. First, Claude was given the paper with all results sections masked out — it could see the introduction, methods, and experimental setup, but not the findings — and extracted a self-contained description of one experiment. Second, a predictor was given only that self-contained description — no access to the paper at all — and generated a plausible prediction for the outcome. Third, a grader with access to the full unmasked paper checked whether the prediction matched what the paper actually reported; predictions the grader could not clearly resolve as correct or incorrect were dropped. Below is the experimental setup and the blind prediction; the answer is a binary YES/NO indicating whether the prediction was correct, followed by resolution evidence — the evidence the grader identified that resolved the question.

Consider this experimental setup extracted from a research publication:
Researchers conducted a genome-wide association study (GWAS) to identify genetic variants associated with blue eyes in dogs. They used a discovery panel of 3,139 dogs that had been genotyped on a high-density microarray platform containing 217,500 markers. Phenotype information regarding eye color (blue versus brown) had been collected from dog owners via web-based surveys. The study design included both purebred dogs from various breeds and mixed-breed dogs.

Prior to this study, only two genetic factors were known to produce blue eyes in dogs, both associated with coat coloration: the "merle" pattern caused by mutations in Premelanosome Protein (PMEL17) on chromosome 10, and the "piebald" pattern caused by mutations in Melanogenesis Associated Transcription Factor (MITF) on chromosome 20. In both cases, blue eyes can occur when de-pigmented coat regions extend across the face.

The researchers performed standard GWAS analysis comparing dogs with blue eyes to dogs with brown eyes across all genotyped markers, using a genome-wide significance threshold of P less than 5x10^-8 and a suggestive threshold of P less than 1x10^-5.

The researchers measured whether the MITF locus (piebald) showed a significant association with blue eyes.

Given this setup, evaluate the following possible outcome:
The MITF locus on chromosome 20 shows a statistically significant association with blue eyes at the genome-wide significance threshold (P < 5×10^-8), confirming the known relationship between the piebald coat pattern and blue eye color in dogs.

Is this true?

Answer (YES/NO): NO